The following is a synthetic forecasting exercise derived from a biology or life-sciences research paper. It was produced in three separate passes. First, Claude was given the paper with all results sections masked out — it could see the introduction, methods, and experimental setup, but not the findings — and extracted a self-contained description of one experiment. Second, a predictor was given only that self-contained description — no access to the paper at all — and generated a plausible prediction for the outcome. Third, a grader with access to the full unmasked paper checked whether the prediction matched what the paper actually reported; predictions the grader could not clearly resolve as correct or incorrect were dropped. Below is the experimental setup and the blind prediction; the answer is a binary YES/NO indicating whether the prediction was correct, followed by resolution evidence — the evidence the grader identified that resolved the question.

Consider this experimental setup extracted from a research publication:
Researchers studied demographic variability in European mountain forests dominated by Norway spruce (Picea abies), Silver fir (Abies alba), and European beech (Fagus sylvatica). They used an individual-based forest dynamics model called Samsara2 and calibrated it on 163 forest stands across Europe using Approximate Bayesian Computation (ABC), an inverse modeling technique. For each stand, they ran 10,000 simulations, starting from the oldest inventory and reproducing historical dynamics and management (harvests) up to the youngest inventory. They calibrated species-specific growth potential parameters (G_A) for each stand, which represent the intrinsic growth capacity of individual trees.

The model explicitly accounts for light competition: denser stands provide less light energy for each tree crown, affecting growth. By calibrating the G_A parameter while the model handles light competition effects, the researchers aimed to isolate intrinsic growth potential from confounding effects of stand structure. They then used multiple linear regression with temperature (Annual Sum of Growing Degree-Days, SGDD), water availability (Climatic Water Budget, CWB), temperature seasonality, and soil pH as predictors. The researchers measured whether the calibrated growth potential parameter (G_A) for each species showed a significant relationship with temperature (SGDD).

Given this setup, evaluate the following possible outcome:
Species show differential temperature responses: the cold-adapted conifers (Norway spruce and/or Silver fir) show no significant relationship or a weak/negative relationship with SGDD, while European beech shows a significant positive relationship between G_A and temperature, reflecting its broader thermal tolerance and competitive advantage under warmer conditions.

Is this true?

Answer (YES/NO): NO